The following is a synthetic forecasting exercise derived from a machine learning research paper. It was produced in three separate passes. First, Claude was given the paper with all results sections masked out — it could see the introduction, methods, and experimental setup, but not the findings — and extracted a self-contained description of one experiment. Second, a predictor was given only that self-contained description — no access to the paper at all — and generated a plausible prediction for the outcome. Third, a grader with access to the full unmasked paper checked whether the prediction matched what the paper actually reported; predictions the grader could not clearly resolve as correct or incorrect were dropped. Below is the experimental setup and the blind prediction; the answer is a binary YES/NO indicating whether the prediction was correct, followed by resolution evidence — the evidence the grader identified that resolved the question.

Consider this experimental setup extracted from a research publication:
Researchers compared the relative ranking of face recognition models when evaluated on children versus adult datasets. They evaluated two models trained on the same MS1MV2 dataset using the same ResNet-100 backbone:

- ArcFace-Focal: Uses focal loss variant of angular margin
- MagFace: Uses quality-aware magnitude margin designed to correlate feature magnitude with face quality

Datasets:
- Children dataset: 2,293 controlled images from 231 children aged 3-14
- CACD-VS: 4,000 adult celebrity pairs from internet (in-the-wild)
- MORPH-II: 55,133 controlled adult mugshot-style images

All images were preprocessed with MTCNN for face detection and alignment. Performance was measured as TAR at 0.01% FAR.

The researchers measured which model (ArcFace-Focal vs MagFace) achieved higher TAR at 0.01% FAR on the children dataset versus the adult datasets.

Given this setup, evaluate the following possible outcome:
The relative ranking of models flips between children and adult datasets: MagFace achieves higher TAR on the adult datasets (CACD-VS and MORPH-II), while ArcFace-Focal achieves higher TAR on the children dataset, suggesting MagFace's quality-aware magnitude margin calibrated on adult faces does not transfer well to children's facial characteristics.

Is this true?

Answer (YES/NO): NO